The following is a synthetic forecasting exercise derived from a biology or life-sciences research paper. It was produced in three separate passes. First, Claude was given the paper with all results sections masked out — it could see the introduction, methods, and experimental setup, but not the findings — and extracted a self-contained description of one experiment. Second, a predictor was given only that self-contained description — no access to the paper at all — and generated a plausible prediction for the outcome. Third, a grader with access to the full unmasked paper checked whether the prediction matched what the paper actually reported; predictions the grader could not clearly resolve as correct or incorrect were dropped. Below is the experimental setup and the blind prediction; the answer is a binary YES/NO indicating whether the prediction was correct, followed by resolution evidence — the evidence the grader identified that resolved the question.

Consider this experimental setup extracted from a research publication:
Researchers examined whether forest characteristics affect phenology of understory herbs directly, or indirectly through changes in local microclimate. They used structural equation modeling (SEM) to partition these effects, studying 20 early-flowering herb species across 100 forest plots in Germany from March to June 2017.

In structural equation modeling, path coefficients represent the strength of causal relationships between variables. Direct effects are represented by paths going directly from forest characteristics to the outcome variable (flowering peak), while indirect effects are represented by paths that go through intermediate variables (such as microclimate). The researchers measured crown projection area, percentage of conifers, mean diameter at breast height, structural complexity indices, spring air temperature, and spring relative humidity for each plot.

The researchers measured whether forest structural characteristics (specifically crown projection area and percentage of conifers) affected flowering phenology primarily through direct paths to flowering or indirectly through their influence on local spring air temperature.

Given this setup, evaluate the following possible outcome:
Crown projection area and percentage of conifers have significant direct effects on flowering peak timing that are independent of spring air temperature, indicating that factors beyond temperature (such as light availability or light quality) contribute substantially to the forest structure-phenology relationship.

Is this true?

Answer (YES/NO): NO